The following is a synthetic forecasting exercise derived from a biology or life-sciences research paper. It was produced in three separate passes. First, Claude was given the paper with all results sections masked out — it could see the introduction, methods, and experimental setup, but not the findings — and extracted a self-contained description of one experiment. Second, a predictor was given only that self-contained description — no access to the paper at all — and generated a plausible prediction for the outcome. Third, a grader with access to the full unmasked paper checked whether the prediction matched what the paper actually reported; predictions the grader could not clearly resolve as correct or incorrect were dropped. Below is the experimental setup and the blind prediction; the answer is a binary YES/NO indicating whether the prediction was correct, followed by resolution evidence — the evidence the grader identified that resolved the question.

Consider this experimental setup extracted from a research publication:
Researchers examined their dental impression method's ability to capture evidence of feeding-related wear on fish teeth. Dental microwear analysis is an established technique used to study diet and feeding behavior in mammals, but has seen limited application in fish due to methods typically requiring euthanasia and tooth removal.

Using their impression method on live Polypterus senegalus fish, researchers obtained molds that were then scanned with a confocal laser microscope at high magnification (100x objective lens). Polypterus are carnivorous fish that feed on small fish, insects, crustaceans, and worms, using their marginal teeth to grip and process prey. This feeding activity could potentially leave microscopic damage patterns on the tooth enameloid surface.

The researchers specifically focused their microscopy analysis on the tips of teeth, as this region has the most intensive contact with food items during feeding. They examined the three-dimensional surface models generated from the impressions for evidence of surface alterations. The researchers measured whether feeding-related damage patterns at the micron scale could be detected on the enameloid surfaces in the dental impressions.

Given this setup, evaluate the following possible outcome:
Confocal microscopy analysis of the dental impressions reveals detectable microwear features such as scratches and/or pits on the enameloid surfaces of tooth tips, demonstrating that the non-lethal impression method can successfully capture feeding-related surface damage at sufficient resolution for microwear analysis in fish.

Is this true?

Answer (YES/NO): NO